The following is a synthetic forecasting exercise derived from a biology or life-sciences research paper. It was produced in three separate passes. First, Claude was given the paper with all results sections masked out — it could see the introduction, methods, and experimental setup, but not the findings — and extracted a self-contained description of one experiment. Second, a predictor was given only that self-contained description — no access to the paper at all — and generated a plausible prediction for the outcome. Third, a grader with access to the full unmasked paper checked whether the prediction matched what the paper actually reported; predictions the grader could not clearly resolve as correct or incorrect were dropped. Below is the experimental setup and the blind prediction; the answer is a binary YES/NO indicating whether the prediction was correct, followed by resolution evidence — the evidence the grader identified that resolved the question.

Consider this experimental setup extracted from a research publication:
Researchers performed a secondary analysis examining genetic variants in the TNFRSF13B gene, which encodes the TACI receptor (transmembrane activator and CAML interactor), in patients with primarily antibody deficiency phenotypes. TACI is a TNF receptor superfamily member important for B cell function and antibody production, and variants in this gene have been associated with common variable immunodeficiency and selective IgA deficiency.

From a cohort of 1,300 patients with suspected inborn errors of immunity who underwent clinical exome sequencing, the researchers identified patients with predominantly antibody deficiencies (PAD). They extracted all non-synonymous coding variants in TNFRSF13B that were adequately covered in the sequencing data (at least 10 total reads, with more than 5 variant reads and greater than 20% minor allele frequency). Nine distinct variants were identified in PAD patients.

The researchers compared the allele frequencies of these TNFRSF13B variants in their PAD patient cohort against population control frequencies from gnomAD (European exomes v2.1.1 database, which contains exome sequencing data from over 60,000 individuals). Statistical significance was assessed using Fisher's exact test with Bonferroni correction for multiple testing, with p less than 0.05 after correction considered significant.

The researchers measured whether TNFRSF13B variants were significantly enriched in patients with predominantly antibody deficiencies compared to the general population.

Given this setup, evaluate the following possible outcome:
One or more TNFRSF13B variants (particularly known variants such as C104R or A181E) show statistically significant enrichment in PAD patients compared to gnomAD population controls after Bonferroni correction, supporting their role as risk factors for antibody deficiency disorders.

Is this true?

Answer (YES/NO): YES